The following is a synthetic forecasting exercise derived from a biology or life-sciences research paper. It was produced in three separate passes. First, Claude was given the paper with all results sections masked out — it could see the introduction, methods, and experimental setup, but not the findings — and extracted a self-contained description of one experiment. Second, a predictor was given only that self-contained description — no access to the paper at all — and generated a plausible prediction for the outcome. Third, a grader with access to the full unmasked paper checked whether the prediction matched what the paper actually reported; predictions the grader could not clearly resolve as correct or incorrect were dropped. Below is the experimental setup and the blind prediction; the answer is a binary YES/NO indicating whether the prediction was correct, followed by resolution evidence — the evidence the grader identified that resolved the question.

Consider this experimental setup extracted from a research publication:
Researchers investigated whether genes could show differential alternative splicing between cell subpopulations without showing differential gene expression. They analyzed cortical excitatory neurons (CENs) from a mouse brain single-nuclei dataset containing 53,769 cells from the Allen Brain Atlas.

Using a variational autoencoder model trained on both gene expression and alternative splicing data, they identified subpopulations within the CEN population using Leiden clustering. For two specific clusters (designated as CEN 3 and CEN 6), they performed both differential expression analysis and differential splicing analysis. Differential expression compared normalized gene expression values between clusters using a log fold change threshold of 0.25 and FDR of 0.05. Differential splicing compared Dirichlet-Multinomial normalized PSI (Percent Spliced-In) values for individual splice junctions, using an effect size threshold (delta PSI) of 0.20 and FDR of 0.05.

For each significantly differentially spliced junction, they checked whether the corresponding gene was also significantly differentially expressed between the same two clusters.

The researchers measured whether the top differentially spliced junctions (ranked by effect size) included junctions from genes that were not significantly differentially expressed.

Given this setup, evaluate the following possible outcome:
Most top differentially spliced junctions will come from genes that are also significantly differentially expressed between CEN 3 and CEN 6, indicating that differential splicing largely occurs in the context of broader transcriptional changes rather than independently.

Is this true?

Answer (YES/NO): NO